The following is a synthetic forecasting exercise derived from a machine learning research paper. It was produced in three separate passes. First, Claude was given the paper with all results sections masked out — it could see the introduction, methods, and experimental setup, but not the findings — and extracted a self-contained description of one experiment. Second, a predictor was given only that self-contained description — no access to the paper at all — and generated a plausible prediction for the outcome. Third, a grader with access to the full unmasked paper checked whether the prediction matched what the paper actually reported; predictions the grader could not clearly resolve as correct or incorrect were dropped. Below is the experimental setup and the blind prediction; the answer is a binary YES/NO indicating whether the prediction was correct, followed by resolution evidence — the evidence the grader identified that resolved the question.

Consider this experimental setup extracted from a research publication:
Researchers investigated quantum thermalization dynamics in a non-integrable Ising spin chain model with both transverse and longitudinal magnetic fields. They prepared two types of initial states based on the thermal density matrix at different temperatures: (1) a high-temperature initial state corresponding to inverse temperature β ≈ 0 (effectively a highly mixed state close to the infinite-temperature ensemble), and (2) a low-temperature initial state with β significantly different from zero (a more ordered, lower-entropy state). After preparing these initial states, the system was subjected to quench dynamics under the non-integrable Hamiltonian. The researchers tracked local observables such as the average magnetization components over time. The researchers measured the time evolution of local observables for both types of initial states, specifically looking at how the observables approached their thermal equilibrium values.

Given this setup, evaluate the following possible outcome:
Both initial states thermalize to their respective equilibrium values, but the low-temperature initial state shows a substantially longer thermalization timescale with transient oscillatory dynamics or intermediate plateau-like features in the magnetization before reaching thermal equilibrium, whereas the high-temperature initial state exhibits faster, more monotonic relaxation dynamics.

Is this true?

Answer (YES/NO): NO